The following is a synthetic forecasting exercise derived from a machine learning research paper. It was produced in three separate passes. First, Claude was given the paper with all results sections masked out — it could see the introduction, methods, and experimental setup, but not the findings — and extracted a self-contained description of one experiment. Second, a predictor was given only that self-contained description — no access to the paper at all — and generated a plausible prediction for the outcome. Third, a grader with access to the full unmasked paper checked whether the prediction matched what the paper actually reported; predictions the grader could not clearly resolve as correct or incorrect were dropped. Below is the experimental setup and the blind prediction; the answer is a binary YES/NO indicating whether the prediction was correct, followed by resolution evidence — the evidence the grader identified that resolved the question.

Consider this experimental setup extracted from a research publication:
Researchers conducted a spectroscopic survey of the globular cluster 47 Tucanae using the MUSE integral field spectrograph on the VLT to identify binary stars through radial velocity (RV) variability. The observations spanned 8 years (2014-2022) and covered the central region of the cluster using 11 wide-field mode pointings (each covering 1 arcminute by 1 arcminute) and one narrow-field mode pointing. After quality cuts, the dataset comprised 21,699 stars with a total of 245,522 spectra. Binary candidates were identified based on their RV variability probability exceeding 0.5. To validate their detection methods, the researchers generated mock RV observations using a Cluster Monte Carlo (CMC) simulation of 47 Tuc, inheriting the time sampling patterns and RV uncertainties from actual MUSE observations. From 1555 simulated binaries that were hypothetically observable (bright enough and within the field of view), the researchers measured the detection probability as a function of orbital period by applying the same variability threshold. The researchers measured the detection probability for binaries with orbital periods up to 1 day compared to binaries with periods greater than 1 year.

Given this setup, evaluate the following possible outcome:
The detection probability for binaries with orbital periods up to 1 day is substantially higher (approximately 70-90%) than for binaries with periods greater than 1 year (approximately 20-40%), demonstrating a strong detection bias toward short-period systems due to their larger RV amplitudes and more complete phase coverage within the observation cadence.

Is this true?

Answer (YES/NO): YES